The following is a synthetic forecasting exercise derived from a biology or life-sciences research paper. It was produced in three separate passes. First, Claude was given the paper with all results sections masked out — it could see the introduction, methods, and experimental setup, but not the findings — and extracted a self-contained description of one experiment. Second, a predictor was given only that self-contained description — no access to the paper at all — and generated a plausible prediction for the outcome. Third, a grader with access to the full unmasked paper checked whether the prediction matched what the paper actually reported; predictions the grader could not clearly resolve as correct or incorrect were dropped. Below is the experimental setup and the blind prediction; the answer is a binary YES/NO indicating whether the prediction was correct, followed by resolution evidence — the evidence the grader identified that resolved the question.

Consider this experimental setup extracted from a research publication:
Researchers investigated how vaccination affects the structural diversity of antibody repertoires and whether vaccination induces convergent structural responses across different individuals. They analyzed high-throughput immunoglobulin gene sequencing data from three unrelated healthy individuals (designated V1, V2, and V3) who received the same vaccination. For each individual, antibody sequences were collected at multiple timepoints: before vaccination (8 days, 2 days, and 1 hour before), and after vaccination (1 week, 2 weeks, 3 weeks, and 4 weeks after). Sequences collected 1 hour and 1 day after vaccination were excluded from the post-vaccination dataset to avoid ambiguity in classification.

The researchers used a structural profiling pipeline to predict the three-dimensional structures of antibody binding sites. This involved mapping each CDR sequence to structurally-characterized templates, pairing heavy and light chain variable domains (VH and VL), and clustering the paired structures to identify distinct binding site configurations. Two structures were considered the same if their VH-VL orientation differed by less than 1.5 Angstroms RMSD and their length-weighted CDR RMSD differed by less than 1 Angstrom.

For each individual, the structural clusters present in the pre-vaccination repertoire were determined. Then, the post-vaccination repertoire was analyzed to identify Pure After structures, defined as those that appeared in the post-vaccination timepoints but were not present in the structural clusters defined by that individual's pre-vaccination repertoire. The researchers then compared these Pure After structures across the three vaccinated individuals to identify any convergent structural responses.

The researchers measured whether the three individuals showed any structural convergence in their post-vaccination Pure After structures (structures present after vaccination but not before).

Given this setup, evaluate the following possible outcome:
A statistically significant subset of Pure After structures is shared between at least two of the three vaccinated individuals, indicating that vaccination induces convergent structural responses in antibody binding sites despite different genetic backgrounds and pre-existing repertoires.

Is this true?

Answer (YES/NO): YES